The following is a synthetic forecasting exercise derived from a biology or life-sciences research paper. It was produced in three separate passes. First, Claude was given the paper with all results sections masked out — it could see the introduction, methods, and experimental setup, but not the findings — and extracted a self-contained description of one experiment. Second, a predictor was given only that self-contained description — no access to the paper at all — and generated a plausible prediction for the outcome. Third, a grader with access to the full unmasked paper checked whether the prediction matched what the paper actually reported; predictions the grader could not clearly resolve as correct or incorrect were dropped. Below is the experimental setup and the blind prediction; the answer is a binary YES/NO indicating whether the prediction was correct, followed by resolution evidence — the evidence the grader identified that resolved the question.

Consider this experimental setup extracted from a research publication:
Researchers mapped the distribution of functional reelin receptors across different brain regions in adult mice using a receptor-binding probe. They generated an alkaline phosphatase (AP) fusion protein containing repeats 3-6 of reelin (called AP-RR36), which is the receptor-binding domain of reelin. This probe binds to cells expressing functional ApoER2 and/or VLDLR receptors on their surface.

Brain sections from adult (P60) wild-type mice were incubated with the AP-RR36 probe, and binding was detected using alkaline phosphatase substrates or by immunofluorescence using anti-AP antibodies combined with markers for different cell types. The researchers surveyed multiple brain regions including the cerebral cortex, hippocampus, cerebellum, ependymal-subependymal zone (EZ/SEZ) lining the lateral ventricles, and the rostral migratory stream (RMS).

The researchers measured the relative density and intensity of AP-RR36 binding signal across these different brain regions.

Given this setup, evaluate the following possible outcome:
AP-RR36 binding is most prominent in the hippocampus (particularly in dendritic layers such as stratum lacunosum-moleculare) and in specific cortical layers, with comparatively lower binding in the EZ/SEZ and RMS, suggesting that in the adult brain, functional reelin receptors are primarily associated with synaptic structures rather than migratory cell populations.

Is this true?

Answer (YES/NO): NO